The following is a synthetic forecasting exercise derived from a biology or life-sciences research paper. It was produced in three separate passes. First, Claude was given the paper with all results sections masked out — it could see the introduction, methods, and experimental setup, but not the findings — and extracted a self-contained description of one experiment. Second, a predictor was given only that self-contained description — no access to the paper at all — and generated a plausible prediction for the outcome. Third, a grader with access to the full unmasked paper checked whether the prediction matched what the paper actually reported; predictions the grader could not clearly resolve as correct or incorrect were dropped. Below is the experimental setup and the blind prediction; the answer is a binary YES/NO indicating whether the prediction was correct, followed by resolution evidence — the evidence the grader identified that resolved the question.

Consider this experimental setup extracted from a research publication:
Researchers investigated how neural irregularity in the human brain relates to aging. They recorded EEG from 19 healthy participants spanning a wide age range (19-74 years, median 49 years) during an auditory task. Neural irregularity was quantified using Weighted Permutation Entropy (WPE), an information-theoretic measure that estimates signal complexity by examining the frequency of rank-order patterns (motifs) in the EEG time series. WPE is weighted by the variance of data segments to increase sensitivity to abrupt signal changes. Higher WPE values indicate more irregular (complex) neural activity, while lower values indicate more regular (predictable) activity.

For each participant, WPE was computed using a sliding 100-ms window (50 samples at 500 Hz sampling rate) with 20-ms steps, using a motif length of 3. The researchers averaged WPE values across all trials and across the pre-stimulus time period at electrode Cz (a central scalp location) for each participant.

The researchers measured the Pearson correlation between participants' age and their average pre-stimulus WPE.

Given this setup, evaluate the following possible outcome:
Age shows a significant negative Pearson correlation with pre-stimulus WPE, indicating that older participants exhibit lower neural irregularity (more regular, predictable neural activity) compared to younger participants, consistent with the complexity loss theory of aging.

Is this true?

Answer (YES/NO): NO